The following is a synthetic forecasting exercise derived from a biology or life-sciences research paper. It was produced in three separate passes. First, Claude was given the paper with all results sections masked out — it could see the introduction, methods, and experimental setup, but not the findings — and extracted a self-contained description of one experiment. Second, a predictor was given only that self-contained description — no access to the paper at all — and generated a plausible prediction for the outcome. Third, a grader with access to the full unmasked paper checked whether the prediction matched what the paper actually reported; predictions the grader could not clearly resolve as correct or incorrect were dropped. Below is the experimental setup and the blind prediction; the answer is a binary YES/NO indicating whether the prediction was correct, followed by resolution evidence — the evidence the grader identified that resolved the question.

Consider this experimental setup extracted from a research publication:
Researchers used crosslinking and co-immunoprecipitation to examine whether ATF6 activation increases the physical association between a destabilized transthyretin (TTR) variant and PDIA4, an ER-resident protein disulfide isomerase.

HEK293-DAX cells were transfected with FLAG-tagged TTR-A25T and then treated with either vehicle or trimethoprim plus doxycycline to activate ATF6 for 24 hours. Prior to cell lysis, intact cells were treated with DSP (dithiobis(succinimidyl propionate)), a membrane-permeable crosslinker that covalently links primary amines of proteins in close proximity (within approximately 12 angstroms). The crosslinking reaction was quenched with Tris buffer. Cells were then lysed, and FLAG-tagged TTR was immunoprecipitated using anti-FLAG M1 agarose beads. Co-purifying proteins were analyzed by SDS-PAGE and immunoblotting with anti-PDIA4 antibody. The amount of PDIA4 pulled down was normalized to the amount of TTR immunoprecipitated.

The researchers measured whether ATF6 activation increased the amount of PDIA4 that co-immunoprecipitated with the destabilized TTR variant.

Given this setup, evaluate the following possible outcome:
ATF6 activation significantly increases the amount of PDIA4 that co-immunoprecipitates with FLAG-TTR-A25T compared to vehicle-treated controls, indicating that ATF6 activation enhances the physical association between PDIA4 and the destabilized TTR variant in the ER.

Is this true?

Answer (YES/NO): YES